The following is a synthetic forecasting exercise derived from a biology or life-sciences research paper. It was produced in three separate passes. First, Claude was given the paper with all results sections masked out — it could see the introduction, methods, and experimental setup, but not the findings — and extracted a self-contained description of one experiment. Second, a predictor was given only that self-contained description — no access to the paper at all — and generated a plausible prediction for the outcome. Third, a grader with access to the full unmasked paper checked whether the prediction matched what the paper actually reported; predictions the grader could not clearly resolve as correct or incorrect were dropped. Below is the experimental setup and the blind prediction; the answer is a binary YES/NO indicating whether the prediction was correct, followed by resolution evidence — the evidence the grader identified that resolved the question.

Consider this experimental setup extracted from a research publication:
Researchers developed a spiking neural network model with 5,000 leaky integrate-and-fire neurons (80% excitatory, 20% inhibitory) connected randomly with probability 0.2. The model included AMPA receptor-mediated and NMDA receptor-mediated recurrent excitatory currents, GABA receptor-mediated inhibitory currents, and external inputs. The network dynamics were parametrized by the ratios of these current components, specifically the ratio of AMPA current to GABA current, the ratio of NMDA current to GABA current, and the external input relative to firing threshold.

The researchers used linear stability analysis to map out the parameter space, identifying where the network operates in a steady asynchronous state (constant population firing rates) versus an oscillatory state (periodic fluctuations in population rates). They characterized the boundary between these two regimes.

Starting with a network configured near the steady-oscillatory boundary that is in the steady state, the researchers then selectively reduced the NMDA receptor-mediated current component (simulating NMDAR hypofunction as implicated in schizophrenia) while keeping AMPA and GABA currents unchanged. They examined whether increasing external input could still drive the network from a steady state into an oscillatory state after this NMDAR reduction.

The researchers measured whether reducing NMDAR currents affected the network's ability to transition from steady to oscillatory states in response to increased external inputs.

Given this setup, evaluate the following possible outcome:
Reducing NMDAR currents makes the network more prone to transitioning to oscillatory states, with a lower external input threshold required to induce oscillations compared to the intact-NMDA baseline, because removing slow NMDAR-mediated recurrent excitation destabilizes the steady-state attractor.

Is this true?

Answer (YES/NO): NO